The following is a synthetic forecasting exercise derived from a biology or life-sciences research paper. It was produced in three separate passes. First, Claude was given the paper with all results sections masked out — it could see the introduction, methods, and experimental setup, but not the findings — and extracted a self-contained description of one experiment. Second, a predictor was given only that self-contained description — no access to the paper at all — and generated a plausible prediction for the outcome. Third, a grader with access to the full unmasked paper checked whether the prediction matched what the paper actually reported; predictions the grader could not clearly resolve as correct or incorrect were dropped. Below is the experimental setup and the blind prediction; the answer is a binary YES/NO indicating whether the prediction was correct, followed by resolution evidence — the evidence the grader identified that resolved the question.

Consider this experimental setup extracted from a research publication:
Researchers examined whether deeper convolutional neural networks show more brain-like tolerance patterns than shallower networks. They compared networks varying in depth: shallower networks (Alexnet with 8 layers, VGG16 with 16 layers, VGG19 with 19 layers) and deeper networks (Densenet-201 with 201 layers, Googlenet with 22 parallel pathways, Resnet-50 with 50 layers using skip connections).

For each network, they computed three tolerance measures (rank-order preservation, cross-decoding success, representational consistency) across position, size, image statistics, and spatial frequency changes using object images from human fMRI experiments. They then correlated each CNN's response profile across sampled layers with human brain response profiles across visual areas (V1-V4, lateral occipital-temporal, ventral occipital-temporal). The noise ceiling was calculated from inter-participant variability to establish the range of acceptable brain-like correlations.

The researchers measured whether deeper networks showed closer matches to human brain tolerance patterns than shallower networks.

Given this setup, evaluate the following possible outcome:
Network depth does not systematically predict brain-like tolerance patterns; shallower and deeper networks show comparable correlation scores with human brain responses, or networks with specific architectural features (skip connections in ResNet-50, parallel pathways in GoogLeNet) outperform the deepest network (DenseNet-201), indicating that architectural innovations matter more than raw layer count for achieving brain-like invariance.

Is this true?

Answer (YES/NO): NO